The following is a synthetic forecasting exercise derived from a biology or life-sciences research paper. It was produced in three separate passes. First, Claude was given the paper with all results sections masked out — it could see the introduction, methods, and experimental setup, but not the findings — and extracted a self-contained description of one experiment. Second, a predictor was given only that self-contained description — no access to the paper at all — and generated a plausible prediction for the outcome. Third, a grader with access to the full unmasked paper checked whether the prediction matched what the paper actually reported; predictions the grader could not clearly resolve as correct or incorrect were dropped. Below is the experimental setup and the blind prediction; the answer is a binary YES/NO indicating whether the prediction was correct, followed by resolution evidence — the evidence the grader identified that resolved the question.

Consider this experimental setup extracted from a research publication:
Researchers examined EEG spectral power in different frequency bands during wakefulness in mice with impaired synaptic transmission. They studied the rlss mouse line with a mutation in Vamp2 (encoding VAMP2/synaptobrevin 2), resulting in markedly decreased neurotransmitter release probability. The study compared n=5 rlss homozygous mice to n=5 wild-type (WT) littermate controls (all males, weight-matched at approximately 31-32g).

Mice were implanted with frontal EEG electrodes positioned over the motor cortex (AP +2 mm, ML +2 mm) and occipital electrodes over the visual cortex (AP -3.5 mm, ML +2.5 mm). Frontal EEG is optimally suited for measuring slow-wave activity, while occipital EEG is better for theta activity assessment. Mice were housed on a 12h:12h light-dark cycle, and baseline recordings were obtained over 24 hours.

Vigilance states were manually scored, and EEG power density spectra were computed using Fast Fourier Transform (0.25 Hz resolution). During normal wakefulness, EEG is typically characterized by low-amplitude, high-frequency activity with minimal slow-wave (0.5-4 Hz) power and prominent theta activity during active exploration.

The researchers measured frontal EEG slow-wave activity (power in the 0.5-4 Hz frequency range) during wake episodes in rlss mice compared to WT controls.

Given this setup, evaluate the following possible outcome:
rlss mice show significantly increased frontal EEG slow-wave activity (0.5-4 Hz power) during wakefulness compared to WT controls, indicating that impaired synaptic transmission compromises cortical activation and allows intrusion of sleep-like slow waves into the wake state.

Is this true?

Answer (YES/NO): YES